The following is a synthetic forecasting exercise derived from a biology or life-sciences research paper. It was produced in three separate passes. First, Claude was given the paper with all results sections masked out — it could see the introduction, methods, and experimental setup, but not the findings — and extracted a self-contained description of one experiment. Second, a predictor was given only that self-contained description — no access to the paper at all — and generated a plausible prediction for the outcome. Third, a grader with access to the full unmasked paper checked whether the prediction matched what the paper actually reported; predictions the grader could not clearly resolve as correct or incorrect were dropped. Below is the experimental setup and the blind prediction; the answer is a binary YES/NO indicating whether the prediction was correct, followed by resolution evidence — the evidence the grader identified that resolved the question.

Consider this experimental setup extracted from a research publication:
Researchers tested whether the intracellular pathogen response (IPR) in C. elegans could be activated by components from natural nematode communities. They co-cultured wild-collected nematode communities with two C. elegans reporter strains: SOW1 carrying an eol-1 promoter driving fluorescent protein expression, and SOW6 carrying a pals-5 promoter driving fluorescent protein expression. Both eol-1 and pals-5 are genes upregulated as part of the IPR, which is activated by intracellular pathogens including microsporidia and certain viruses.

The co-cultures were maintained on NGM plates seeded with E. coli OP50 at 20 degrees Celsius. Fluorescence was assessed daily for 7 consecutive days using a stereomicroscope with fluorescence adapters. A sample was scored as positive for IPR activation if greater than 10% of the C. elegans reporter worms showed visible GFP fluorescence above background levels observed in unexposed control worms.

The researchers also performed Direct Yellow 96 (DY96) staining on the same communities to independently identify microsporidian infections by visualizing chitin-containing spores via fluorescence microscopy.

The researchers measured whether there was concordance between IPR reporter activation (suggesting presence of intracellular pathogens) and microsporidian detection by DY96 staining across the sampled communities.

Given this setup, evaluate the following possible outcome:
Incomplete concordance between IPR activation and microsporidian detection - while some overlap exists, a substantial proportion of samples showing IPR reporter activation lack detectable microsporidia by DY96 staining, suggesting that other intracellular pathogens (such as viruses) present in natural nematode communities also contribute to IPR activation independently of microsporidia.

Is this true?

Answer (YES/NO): YES